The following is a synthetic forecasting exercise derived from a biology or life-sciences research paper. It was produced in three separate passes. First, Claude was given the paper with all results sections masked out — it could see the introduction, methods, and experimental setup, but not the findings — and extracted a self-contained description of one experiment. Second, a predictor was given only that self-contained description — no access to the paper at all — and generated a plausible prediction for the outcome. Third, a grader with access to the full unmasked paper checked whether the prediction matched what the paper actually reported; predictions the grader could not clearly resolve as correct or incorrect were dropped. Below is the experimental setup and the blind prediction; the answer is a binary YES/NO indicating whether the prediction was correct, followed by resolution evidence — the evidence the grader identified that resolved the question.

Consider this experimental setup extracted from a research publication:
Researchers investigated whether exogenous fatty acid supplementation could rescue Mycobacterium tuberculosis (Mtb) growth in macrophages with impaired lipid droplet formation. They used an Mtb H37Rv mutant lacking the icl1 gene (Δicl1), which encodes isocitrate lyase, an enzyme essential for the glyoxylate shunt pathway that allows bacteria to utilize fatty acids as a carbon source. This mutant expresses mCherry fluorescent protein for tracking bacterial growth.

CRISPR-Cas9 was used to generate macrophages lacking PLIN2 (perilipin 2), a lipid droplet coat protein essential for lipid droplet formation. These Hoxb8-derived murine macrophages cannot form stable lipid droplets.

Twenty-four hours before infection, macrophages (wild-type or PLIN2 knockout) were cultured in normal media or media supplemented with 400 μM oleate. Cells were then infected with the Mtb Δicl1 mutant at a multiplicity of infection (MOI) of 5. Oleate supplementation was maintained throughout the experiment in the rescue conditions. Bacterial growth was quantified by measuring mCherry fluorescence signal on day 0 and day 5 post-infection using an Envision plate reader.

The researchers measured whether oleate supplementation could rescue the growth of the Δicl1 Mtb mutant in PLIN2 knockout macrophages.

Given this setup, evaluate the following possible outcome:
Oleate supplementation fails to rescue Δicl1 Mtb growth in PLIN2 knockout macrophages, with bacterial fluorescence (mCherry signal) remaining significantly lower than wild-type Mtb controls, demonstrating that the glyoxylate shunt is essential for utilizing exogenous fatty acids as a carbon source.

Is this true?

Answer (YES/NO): NO